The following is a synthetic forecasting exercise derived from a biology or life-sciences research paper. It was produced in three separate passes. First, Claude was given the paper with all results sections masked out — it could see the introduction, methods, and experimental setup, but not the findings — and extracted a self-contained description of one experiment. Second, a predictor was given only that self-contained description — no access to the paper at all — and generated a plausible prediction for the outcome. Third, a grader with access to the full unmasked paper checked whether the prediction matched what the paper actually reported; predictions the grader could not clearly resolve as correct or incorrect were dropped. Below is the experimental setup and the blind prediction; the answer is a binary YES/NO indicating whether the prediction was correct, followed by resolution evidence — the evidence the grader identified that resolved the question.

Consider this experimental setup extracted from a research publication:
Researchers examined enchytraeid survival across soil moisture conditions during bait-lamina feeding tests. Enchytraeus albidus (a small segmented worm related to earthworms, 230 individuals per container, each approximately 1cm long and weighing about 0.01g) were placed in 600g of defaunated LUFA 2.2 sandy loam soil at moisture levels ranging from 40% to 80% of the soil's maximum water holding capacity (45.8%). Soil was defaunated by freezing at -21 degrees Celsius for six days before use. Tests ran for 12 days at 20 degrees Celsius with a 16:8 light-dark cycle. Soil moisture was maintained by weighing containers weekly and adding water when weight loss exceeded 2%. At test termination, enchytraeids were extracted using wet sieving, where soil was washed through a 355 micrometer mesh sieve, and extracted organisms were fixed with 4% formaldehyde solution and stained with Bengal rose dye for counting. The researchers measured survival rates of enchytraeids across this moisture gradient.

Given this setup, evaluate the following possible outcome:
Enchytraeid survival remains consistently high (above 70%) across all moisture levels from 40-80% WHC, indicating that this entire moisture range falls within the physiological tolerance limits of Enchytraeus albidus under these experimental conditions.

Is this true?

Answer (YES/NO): YES